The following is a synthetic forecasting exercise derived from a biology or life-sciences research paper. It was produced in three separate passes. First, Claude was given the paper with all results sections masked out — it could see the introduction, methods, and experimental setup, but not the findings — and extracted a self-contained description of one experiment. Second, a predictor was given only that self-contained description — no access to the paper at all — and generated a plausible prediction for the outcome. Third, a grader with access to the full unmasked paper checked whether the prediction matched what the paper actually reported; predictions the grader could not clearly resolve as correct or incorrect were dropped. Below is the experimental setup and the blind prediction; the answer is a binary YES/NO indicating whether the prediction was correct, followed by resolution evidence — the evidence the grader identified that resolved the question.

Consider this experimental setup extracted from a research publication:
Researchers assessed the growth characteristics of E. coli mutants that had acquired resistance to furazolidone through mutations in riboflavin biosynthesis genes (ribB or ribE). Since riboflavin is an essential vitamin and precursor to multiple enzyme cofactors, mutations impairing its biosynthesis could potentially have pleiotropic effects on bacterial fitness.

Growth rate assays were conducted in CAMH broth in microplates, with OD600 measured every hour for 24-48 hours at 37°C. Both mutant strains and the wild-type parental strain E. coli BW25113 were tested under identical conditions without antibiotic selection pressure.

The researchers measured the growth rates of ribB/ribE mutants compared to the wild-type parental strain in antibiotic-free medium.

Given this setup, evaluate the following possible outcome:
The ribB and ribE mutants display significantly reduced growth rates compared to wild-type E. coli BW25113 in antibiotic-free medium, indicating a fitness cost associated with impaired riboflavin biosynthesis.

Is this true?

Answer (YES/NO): YES